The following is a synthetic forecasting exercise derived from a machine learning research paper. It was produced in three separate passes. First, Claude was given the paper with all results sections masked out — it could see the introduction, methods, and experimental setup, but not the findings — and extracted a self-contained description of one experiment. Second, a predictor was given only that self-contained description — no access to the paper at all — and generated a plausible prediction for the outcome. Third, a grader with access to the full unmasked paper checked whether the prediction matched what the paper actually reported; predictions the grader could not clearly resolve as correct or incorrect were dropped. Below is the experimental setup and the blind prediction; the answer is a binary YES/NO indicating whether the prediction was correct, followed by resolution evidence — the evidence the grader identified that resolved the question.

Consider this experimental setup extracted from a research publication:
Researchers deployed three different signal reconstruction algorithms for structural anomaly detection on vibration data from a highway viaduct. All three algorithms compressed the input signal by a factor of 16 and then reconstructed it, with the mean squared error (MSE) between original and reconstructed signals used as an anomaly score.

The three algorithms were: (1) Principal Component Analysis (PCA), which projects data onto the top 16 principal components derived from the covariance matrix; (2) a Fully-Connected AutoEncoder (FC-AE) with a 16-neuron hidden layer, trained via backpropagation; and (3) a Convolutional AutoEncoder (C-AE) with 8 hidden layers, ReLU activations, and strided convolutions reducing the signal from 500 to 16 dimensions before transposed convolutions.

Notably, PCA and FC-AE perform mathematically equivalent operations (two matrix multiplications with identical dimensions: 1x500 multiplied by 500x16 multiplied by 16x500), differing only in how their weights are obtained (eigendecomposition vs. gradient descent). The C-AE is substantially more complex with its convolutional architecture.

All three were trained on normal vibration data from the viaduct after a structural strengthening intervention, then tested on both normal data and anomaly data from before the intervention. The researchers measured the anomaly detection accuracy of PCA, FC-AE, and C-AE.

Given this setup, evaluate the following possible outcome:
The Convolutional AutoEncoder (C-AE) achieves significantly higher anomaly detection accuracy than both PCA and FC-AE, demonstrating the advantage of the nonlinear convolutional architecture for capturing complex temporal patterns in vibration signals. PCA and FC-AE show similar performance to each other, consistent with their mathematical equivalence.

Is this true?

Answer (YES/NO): NO